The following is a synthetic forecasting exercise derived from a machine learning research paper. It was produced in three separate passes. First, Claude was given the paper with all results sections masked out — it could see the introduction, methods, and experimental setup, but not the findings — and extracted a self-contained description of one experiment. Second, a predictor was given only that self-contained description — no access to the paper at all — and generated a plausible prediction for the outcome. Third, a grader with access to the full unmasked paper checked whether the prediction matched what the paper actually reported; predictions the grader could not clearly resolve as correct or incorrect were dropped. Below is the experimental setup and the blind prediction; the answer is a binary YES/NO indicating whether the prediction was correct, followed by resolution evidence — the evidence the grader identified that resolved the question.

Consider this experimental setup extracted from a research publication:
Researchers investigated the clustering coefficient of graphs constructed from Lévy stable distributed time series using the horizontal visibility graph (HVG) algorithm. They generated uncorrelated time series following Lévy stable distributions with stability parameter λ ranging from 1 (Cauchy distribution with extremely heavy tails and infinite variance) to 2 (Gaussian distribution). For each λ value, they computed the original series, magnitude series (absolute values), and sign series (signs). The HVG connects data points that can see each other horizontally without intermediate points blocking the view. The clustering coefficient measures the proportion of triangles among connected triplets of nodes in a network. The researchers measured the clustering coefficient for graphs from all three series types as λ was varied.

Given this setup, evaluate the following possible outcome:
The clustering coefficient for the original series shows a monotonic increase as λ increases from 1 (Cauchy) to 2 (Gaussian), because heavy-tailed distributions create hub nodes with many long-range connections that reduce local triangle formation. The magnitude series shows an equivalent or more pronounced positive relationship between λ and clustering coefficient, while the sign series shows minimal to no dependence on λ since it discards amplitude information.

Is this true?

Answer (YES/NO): NO